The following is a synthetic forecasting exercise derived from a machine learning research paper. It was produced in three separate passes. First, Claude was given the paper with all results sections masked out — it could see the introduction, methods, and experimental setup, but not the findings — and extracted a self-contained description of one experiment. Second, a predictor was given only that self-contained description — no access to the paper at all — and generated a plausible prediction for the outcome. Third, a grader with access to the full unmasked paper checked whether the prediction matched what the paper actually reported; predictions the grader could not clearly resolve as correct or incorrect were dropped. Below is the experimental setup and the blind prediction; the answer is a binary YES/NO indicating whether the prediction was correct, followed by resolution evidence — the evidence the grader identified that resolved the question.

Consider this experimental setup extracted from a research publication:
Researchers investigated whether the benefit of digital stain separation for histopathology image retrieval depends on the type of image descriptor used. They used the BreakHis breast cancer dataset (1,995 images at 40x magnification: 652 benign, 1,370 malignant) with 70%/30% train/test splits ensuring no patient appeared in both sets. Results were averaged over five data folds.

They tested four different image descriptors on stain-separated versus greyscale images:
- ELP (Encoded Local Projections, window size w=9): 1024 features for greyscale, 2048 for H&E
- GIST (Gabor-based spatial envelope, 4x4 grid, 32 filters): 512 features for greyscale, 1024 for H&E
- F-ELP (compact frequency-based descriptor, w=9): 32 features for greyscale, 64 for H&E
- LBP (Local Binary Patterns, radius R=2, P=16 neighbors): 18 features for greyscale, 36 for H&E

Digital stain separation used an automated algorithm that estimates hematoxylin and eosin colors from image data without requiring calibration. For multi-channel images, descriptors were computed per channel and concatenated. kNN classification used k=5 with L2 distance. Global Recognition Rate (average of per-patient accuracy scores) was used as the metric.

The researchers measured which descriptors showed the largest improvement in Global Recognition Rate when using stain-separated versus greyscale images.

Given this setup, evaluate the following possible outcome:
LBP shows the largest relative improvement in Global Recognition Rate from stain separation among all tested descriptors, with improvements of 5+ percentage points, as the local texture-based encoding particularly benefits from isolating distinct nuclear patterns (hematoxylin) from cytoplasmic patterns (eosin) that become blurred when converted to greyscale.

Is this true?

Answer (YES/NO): NO